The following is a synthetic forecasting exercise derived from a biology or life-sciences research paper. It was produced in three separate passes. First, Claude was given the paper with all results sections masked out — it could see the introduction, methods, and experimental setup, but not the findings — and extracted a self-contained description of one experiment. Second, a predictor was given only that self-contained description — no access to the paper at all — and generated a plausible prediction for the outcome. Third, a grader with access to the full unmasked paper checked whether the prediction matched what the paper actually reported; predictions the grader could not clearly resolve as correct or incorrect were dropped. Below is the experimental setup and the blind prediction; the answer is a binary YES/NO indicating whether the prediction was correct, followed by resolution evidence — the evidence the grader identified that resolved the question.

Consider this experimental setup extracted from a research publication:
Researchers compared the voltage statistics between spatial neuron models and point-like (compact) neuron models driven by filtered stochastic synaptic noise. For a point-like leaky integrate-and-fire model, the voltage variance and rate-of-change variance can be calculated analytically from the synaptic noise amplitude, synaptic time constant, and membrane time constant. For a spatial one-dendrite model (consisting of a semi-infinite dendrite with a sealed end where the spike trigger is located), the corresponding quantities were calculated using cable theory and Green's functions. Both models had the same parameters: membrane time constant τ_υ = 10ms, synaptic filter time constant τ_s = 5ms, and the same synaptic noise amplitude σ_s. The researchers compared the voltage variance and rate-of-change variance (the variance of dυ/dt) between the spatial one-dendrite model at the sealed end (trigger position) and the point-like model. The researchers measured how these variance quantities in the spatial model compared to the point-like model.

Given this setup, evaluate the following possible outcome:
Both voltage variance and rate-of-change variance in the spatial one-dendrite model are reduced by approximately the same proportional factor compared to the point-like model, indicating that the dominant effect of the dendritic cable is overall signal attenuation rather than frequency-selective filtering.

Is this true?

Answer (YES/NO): NO